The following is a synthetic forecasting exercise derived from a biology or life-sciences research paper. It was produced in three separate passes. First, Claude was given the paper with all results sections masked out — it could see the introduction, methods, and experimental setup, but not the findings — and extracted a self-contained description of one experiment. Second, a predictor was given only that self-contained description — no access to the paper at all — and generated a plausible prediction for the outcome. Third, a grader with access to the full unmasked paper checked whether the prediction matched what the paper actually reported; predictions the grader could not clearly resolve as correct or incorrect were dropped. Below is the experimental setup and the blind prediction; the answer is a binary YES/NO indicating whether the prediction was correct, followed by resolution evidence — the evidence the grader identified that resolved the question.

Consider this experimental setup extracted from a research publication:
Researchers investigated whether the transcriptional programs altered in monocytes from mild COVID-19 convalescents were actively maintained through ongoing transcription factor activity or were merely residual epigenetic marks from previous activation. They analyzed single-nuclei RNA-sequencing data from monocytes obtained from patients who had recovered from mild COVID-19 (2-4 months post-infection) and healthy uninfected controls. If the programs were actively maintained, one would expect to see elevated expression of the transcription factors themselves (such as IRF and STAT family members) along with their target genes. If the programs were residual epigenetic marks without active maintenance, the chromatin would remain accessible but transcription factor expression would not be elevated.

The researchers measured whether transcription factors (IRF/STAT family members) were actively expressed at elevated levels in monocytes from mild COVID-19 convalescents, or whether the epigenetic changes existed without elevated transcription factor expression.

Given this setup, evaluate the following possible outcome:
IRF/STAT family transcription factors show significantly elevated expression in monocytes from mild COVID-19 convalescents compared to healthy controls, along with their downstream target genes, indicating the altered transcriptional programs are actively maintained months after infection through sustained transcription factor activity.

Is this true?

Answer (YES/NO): YES